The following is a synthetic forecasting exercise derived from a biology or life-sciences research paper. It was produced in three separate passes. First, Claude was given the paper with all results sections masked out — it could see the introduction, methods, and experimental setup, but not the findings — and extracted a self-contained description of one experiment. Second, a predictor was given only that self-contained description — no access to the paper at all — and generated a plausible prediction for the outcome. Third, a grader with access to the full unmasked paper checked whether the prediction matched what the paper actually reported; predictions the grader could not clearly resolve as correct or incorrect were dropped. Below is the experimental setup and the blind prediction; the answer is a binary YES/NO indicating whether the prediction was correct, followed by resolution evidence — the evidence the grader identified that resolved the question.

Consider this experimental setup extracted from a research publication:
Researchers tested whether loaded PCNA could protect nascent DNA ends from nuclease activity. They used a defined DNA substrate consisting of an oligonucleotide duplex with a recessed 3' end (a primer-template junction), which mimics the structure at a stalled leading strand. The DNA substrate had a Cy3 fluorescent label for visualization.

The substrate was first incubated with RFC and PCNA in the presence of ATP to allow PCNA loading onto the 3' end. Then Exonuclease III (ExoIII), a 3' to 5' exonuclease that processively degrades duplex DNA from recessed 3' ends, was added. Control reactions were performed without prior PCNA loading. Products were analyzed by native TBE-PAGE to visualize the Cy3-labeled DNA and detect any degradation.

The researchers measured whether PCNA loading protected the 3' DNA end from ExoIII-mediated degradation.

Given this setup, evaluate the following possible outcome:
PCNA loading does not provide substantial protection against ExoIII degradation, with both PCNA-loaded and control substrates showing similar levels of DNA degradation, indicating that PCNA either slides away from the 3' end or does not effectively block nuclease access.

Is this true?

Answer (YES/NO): NO